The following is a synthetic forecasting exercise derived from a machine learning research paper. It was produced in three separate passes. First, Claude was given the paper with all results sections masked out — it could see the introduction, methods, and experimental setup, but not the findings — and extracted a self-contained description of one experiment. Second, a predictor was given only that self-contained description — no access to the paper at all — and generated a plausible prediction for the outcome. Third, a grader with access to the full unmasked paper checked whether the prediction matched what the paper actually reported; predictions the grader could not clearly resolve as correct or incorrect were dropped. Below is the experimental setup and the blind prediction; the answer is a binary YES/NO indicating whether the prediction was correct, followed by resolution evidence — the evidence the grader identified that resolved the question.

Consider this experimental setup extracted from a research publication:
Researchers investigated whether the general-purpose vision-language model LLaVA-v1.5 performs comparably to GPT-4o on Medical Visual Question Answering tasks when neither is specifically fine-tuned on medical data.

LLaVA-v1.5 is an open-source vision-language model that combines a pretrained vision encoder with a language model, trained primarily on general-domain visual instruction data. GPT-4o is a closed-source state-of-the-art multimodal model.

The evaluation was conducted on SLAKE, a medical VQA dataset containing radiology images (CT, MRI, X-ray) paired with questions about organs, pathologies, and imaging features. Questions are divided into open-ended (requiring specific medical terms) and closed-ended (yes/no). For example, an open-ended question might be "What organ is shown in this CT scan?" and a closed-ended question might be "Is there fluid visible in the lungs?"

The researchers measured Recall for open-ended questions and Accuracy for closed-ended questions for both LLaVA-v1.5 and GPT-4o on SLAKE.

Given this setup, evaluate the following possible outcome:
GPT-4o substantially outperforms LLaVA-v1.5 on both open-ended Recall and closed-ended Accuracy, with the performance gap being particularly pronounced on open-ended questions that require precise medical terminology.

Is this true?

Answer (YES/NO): YES